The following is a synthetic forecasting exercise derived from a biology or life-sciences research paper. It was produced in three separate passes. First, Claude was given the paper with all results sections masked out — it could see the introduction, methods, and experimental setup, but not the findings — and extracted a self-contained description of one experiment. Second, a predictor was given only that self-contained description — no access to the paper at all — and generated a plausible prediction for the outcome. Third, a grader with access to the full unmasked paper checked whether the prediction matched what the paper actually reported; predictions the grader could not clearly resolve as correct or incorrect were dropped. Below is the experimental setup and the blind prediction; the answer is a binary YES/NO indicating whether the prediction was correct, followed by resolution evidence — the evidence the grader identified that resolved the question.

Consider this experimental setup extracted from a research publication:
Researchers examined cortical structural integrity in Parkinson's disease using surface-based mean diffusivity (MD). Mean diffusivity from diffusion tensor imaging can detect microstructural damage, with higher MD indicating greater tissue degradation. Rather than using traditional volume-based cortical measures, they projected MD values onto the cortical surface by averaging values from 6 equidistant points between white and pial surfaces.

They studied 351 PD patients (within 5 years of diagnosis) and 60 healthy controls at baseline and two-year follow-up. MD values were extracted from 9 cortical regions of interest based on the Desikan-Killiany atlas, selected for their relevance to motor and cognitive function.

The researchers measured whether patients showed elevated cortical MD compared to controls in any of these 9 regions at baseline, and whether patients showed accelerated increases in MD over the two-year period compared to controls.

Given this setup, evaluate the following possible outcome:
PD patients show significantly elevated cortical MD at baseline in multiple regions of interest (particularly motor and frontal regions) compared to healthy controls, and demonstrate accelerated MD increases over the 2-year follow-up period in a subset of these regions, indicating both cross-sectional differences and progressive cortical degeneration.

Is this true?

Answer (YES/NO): YES